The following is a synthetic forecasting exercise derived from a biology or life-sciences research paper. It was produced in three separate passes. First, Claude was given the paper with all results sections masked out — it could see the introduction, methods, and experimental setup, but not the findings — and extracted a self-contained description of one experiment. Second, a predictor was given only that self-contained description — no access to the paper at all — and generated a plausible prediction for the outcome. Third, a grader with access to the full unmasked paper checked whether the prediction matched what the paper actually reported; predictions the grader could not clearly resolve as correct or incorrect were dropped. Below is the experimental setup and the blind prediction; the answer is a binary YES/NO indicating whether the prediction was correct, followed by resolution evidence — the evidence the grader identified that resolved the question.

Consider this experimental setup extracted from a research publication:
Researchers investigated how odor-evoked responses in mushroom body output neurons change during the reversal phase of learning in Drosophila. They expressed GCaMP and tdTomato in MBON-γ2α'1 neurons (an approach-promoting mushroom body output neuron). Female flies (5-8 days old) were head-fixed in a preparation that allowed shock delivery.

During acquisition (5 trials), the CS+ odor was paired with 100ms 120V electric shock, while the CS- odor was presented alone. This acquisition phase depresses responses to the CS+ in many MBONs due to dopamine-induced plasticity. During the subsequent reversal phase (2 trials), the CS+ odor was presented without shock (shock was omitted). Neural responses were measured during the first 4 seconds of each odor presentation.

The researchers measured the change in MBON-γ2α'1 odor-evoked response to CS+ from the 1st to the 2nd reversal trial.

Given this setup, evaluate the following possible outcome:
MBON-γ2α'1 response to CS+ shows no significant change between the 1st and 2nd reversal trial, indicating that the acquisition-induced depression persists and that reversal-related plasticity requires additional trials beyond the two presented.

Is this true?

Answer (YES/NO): NO